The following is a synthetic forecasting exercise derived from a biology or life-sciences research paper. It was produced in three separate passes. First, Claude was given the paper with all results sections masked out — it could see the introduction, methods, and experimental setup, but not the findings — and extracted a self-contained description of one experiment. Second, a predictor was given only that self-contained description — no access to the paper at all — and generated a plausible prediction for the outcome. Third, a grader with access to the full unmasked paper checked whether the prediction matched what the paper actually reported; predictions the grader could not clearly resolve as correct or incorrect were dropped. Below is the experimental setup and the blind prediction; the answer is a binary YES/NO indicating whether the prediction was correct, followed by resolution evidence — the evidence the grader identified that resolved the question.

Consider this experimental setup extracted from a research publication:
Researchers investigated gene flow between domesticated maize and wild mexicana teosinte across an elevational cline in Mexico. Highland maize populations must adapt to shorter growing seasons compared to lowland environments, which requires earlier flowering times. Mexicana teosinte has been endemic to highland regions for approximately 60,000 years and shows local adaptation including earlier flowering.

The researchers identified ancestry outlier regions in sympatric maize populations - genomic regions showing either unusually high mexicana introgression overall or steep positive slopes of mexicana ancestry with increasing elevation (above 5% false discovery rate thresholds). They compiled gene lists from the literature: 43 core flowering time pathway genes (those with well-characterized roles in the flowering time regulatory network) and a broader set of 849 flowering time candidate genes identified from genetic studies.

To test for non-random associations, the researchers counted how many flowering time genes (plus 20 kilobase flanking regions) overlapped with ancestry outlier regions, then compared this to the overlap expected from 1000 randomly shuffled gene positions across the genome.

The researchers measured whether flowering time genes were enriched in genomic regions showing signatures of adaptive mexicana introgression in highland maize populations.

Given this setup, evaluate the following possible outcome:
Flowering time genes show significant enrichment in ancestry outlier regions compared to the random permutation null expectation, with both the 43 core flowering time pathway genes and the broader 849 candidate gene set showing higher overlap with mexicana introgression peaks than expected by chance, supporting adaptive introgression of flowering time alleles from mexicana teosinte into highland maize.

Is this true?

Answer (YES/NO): NO